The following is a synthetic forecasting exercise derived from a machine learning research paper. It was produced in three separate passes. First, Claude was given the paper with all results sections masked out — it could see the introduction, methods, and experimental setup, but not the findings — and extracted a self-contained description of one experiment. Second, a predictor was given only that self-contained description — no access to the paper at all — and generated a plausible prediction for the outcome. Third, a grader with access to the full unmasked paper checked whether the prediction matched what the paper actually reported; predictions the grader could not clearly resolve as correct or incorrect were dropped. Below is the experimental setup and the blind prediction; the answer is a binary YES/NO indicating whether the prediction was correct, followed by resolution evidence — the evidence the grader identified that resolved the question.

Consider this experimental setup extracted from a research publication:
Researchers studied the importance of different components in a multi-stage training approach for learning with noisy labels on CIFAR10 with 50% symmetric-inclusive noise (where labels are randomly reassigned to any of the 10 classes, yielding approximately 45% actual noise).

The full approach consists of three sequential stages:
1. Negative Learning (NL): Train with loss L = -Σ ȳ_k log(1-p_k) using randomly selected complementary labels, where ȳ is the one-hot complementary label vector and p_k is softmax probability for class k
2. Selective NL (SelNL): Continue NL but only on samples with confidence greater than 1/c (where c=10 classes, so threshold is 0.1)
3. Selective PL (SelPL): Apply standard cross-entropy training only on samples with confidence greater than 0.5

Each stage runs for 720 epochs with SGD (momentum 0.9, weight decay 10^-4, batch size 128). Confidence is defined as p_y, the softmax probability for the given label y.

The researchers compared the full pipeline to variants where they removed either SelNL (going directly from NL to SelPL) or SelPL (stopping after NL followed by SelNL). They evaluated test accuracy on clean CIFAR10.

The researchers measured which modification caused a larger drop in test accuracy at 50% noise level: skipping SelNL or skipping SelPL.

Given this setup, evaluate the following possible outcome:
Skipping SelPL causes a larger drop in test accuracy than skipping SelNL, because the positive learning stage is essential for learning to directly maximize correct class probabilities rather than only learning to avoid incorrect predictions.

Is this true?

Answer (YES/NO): NO